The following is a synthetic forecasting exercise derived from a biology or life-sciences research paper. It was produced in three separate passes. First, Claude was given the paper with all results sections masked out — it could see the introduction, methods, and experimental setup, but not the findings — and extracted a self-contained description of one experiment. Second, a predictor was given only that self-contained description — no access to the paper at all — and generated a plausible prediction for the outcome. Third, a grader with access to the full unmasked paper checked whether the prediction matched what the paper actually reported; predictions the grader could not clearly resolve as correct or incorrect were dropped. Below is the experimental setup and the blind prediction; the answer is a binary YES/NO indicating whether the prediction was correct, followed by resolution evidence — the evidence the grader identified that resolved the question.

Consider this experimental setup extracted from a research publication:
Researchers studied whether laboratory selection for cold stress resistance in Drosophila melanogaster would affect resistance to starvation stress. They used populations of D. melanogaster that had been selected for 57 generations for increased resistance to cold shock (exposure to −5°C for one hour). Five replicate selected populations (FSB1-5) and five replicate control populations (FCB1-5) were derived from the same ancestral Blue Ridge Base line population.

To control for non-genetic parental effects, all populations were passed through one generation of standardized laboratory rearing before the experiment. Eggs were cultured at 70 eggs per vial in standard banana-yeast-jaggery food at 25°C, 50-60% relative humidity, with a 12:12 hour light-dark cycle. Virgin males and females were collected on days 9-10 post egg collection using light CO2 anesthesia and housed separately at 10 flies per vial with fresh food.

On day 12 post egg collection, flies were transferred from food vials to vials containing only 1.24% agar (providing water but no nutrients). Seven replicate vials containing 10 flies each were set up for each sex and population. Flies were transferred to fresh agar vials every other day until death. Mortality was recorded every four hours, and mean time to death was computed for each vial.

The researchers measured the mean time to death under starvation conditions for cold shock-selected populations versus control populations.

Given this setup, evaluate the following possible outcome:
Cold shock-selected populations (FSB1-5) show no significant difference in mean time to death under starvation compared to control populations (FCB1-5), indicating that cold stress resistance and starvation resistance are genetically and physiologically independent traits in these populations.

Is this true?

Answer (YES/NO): NO